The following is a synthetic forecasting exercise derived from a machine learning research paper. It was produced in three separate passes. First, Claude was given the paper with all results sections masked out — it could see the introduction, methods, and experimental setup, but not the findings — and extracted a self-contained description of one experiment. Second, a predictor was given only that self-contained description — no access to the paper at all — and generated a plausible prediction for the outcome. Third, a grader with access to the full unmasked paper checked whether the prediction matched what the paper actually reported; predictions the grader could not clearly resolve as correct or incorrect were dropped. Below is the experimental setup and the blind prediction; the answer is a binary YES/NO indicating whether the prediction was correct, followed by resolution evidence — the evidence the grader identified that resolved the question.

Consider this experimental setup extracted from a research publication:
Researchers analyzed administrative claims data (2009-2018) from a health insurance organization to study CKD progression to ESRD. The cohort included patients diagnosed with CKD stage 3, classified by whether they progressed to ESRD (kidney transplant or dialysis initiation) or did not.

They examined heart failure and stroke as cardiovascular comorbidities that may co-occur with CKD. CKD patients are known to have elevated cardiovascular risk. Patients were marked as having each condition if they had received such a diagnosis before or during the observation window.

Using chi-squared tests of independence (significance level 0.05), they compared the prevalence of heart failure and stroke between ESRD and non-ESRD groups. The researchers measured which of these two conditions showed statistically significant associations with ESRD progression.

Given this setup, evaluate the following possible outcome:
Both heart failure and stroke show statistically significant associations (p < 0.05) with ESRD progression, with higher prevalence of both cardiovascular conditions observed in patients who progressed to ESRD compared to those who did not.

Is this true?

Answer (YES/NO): NO